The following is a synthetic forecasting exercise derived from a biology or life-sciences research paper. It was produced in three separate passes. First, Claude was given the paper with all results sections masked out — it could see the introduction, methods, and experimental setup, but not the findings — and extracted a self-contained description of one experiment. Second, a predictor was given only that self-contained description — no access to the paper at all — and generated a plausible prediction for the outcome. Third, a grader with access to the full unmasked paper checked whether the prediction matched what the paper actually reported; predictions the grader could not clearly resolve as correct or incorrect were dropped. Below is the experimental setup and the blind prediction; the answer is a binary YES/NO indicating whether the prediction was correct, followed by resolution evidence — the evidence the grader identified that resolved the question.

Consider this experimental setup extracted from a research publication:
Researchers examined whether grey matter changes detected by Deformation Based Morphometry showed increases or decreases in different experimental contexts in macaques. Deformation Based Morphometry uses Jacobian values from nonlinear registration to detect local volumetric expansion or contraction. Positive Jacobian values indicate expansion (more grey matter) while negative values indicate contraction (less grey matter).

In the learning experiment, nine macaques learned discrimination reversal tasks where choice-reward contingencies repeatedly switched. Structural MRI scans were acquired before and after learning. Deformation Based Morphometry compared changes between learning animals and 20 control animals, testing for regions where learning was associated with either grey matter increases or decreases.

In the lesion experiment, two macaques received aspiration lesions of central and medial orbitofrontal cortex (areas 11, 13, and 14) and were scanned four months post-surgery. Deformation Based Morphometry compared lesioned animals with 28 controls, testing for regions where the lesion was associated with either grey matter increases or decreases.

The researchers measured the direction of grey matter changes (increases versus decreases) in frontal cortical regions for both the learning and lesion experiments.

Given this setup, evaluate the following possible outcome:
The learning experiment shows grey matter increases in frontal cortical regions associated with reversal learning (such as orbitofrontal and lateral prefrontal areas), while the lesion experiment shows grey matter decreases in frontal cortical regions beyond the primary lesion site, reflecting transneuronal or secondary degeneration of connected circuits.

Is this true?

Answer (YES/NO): YES